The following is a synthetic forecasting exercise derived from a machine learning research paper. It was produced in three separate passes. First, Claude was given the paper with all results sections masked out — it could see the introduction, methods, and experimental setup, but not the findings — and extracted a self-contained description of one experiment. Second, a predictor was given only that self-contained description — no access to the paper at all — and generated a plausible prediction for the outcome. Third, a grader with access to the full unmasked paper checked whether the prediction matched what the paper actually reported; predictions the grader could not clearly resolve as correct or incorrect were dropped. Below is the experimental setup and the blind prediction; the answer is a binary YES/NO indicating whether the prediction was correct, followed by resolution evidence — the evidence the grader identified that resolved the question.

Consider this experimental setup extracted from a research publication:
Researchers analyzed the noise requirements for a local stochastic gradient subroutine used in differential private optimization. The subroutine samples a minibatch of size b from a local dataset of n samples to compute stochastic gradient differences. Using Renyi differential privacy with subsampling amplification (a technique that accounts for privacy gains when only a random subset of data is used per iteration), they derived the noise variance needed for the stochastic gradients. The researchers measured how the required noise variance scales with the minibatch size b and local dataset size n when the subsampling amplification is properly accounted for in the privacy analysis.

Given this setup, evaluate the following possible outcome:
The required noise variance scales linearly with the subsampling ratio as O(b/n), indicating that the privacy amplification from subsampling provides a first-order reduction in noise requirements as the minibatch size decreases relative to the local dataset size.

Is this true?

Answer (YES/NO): NO